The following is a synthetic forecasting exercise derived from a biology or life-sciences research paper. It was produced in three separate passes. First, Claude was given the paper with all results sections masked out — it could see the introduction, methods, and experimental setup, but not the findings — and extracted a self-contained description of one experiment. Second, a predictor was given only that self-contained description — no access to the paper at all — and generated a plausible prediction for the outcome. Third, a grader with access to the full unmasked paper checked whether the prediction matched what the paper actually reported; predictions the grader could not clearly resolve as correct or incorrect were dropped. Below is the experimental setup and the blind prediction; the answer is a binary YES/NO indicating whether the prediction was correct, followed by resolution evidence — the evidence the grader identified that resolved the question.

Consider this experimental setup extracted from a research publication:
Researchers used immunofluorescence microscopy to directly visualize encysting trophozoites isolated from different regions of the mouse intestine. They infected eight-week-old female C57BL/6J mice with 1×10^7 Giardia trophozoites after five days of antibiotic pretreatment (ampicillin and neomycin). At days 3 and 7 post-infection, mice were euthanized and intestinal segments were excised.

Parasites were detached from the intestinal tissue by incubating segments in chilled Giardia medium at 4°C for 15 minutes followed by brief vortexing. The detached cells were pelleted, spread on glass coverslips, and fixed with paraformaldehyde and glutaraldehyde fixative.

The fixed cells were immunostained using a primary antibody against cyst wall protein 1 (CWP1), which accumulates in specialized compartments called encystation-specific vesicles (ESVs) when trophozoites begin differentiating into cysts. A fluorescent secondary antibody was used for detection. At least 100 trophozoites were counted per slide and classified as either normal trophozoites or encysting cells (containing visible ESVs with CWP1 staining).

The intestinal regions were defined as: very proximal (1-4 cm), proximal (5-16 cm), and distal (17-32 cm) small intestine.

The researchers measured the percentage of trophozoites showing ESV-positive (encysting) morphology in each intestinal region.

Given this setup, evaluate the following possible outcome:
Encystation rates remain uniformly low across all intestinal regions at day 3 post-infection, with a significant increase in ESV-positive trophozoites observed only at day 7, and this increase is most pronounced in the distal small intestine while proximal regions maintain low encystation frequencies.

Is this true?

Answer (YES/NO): NO